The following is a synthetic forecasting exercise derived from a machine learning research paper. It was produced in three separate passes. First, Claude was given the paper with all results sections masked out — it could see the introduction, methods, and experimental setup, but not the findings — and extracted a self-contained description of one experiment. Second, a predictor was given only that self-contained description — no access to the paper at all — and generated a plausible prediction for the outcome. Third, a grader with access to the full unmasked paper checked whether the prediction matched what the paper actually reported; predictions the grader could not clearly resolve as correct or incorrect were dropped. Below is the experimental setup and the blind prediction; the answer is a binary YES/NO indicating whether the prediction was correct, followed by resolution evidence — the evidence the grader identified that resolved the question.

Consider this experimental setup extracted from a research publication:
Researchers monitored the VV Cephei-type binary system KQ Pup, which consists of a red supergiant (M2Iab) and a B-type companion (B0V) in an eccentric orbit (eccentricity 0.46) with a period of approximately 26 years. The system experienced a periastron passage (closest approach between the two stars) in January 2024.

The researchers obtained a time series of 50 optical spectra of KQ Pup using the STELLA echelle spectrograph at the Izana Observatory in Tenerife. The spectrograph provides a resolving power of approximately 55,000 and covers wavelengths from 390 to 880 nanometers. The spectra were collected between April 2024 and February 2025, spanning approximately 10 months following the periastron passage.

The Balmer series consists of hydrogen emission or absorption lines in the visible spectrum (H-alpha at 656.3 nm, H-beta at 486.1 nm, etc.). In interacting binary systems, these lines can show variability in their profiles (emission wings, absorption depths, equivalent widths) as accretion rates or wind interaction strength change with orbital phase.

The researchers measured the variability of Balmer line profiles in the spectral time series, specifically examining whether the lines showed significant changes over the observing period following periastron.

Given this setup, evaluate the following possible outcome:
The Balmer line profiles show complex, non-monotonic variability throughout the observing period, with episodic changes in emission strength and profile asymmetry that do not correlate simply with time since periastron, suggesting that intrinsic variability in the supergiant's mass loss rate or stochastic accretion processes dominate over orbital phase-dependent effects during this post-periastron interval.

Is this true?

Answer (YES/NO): NO